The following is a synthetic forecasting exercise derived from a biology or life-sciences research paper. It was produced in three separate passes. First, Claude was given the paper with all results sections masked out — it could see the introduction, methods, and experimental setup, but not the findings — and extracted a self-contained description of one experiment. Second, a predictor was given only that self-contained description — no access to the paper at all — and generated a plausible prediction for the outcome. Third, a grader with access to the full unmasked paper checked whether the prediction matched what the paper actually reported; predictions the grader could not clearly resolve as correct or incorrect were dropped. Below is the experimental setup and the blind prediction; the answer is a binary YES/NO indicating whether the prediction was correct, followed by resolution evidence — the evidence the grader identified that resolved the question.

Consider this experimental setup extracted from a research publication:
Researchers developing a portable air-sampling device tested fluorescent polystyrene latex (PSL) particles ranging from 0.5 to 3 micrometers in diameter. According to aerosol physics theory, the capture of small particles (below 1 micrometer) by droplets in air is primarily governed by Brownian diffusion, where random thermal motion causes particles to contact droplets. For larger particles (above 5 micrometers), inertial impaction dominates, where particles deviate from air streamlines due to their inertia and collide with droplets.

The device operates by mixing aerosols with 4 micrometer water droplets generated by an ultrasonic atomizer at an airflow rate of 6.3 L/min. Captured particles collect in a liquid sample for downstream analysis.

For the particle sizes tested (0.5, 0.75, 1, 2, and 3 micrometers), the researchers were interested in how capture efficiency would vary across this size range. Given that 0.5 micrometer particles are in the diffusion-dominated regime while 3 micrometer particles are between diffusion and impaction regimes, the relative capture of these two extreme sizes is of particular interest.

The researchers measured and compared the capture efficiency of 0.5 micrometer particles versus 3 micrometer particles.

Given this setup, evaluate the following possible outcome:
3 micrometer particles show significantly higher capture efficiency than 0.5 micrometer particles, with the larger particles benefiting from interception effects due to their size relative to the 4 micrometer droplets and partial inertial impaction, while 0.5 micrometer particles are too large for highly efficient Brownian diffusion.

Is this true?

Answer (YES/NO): NO